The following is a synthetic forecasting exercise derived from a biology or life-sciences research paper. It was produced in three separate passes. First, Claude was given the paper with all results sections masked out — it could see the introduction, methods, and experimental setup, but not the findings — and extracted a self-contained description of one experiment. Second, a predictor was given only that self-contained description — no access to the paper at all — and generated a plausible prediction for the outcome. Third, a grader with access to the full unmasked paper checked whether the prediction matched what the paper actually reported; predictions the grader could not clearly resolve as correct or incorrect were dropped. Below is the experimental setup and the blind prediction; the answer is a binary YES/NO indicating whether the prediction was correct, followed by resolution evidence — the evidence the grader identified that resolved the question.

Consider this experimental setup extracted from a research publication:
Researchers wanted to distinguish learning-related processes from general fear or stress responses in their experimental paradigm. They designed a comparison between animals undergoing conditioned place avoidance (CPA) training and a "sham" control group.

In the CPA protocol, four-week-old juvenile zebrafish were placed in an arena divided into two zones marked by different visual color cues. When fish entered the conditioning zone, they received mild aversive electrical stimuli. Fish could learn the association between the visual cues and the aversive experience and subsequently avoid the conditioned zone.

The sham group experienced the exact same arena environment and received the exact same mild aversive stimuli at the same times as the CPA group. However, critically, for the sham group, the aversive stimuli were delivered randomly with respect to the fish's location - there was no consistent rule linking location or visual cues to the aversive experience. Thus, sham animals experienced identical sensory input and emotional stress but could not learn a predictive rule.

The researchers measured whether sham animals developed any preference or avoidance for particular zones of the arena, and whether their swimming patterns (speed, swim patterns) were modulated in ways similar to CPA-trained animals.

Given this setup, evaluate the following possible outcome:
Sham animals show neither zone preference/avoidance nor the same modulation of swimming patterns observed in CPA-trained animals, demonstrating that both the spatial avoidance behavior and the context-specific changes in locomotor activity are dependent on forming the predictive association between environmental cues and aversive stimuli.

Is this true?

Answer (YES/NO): YES